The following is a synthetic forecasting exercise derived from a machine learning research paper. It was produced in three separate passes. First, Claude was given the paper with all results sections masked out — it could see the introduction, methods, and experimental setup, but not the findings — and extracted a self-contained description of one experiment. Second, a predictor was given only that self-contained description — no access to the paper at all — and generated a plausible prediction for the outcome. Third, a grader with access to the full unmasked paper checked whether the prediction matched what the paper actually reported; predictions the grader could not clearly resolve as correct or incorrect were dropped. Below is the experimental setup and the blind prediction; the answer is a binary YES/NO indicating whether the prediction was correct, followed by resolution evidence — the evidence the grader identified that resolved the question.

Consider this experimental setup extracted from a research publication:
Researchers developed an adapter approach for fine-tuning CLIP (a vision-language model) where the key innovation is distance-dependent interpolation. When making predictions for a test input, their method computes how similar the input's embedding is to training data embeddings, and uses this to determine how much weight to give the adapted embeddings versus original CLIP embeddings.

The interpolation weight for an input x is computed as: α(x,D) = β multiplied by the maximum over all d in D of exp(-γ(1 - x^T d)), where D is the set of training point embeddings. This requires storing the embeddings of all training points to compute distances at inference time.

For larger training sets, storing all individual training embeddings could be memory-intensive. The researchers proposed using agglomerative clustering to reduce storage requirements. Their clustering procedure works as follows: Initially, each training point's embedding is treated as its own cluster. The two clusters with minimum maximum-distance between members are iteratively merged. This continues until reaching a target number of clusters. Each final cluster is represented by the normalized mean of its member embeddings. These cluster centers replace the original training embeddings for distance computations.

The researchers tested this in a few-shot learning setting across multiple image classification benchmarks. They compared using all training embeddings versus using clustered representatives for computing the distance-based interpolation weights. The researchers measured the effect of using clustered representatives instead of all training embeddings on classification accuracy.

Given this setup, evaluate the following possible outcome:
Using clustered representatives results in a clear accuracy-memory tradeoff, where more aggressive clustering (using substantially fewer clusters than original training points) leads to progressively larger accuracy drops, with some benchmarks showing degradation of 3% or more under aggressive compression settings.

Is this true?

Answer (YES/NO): NO